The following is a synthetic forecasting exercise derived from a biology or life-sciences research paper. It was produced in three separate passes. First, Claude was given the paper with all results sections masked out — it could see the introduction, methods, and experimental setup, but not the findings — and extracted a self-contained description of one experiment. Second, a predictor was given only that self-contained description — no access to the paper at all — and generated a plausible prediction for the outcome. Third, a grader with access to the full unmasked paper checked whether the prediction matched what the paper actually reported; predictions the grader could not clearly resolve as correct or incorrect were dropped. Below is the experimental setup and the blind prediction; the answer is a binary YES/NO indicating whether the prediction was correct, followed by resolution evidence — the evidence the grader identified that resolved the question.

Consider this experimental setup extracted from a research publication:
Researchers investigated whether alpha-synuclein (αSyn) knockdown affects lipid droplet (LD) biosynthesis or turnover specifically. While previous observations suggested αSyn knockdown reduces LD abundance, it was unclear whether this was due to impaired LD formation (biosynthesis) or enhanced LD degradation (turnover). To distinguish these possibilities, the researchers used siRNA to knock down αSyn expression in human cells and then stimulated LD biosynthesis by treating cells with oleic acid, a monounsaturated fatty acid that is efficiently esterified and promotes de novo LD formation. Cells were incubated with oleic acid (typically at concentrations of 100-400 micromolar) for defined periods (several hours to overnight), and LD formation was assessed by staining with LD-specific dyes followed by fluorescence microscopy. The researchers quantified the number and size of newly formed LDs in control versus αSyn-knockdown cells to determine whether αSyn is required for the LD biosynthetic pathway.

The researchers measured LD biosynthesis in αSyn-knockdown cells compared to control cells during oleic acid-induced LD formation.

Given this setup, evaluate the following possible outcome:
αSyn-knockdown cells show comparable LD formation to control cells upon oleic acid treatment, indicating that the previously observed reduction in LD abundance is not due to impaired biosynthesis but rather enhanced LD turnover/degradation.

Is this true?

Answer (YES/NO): YES